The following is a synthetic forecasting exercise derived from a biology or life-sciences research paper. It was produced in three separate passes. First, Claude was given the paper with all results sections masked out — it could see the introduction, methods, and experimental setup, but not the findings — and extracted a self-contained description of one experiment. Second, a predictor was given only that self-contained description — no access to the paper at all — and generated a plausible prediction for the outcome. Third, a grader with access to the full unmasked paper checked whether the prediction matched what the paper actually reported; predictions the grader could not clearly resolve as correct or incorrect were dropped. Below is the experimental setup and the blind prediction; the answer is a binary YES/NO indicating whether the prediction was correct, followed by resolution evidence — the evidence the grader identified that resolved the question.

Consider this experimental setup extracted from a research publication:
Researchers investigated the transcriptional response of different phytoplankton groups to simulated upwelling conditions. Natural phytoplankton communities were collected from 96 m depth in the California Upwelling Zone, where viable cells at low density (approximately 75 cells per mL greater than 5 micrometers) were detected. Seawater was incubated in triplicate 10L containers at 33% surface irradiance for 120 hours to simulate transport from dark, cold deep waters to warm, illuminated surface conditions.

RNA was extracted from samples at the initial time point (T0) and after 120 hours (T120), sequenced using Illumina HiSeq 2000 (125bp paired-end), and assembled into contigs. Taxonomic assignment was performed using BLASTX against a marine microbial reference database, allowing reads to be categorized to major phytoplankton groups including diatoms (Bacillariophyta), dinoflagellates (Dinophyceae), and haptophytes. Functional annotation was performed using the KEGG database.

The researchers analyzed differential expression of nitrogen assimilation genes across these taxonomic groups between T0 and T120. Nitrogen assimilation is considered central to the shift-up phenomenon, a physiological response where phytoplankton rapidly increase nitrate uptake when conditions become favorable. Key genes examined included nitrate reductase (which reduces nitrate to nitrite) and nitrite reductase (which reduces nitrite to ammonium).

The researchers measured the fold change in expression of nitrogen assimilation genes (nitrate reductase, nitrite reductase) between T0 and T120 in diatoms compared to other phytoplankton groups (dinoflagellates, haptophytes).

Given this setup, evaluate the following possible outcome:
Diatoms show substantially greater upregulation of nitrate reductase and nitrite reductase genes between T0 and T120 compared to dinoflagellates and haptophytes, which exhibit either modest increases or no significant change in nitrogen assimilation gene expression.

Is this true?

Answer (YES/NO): NO